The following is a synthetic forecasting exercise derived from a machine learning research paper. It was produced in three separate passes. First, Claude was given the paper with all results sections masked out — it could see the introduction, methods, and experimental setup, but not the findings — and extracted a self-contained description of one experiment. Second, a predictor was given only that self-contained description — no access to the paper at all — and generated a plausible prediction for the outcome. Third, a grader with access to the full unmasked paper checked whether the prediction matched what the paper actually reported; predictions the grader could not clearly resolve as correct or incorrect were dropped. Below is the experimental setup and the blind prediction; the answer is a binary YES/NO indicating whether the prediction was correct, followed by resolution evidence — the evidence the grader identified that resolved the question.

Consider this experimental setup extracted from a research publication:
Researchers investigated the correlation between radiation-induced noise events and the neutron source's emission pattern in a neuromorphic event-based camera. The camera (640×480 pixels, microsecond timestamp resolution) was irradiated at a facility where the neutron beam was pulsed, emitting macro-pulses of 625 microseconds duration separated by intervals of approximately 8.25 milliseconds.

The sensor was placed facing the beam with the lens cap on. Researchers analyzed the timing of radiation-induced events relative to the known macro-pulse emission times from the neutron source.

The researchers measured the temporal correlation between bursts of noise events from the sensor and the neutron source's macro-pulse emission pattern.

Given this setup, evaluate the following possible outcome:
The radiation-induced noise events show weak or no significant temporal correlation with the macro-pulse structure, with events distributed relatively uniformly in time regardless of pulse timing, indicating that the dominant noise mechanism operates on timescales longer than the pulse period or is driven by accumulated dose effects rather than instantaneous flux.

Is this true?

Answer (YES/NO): NO